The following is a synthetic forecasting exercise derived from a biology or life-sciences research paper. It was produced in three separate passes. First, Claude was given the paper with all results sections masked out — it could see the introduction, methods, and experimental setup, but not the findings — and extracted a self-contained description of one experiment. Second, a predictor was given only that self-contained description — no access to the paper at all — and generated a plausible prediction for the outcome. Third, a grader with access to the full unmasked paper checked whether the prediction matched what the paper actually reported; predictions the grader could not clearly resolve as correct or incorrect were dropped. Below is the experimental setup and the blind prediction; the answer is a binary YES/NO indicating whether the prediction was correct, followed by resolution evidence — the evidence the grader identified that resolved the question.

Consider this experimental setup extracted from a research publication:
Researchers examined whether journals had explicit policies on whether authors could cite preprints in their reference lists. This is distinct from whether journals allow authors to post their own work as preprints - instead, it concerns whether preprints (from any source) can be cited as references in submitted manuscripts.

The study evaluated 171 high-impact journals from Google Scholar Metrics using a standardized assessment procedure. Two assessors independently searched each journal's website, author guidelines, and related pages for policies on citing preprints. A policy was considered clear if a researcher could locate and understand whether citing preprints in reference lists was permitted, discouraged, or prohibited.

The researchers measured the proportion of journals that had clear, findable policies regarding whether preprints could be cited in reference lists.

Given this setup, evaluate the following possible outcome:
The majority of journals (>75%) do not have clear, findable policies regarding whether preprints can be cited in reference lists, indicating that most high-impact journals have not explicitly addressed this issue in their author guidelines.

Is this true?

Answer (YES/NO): NO